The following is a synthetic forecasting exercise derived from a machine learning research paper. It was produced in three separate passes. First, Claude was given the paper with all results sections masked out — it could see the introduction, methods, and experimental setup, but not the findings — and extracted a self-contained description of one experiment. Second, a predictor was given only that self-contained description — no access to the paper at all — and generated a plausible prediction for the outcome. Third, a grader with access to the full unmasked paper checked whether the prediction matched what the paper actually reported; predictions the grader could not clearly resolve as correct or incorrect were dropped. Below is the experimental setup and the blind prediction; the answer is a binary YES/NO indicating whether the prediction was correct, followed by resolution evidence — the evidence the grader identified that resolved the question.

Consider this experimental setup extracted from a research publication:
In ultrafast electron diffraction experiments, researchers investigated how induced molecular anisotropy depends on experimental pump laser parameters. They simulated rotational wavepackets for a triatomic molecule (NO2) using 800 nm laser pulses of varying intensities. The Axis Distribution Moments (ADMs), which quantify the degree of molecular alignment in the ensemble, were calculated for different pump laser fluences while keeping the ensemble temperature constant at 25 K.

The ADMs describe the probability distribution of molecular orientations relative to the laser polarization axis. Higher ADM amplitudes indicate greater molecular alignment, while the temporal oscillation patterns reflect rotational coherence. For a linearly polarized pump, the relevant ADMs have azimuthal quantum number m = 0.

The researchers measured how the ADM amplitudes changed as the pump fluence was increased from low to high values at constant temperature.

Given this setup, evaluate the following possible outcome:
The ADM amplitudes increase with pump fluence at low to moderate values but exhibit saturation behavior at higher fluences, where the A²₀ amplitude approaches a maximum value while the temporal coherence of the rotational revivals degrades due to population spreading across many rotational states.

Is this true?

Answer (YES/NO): NO